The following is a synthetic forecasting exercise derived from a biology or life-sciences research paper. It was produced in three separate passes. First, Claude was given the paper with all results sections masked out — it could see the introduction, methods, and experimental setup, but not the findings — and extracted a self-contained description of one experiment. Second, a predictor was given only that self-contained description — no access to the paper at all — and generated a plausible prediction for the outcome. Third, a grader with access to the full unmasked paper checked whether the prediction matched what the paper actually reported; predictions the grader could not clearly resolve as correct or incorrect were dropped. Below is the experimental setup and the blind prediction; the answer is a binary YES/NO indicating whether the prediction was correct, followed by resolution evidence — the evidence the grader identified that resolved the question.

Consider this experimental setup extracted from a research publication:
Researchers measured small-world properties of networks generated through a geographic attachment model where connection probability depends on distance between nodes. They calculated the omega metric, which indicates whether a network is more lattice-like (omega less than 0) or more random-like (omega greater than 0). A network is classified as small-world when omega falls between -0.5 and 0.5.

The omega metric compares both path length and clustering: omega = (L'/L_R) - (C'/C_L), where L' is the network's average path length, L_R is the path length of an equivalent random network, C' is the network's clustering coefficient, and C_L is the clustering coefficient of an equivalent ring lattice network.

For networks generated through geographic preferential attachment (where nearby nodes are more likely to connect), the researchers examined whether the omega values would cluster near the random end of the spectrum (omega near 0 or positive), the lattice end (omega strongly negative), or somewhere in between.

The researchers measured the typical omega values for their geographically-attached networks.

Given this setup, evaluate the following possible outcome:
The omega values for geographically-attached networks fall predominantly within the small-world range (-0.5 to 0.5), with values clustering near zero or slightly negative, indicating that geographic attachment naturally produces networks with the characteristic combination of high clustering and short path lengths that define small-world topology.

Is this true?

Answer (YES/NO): YES